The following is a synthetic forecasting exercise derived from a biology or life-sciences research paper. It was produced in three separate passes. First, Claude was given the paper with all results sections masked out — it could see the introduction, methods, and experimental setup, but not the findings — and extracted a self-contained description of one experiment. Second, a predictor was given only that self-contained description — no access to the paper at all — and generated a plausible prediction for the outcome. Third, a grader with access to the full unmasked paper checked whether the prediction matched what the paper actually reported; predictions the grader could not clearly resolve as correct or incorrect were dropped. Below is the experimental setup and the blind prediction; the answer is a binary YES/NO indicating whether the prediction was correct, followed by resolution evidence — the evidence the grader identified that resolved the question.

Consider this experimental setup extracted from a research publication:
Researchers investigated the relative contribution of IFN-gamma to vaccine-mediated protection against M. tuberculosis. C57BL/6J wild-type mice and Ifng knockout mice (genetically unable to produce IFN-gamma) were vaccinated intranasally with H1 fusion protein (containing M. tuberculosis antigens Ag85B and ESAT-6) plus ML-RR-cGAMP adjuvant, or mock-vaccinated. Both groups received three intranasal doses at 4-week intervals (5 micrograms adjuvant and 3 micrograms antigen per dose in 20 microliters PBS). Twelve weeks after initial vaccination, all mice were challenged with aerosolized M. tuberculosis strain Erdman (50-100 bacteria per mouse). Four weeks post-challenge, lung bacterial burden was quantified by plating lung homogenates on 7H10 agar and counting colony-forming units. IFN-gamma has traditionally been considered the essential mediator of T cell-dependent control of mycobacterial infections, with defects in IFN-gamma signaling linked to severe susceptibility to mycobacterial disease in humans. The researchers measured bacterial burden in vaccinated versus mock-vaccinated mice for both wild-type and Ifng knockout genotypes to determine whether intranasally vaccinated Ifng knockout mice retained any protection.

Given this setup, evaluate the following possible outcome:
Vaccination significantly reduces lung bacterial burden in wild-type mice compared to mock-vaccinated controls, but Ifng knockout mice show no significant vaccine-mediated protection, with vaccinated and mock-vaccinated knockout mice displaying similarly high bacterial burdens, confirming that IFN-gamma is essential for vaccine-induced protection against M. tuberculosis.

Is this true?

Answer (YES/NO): NO